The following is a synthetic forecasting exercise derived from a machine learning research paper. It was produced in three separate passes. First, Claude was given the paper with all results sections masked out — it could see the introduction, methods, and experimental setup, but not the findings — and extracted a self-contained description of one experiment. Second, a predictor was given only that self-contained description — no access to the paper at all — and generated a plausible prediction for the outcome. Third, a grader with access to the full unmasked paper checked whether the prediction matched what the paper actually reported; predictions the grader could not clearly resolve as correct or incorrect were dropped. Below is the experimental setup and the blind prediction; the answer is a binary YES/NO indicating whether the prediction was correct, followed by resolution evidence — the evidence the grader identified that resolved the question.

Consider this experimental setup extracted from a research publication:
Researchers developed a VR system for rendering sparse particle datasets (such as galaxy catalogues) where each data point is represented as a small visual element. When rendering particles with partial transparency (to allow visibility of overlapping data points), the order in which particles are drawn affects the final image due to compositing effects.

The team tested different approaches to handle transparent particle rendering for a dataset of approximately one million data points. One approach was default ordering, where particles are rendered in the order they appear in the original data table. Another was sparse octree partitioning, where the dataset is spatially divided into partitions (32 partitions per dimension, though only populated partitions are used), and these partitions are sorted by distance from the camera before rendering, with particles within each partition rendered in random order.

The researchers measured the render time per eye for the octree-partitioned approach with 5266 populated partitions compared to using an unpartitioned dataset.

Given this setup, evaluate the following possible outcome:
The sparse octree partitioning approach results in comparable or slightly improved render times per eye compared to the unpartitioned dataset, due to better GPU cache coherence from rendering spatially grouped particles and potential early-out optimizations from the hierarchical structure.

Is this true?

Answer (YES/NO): NO